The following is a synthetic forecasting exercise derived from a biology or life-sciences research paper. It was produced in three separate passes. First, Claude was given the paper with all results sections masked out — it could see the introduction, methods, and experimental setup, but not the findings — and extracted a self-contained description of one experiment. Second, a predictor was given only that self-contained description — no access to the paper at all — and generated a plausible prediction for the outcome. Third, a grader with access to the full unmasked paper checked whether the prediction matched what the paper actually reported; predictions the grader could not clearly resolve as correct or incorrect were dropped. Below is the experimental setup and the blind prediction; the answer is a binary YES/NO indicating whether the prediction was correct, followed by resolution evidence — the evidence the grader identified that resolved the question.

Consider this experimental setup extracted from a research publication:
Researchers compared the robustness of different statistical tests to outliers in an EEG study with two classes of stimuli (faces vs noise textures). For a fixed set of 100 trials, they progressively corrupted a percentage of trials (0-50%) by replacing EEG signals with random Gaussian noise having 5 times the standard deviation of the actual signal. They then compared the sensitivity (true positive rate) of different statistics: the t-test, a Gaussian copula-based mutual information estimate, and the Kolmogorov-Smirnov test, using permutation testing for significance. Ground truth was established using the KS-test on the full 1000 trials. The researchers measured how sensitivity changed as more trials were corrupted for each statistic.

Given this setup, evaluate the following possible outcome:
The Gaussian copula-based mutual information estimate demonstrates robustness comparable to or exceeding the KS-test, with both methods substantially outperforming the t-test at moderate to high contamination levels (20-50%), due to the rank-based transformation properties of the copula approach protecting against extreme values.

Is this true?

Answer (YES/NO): NO